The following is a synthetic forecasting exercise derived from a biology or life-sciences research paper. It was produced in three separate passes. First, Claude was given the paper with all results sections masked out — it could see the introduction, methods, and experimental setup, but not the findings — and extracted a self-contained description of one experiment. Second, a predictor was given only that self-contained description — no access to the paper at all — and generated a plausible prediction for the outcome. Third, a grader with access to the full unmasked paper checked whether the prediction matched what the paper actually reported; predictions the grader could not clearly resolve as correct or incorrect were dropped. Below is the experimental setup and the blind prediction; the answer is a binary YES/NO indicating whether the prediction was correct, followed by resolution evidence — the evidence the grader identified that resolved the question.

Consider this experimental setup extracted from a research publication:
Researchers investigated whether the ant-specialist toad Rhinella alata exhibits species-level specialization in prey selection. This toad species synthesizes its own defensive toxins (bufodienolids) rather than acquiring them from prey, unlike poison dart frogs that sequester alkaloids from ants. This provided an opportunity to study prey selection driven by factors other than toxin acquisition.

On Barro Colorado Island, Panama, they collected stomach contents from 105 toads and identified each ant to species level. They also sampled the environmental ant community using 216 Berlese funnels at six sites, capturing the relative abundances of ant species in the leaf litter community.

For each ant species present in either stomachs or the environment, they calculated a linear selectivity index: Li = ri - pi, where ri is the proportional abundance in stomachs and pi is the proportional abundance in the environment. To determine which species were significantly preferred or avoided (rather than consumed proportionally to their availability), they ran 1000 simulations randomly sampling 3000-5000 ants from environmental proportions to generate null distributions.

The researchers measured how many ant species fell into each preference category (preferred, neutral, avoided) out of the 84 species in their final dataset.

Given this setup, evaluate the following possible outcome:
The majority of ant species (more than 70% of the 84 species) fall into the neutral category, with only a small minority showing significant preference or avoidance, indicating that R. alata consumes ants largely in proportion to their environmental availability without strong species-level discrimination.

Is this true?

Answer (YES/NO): NO